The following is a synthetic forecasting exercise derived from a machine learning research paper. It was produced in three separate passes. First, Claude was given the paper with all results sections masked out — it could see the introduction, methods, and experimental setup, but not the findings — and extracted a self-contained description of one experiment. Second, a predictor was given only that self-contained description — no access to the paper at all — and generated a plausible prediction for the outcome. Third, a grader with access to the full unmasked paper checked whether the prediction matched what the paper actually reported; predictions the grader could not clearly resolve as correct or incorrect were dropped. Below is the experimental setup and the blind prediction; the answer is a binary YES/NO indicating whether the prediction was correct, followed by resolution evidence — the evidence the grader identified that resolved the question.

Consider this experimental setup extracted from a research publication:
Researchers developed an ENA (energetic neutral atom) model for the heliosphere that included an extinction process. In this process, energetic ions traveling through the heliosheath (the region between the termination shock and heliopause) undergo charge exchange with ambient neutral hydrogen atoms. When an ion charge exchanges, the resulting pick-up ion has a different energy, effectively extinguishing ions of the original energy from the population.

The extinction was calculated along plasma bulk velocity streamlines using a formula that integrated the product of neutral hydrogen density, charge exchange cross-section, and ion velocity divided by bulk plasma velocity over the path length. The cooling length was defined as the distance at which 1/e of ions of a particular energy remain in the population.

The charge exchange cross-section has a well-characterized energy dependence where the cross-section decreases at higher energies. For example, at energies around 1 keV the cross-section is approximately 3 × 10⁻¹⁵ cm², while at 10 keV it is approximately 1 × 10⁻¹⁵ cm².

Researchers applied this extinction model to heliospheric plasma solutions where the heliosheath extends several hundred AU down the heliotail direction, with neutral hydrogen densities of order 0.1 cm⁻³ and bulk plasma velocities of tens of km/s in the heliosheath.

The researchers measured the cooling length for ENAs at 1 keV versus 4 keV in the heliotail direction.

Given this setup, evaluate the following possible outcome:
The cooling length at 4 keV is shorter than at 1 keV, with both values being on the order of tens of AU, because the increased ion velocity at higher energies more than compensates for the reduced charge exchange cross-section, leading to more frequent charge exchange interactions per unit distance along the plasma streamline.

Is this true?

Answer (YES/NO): YES